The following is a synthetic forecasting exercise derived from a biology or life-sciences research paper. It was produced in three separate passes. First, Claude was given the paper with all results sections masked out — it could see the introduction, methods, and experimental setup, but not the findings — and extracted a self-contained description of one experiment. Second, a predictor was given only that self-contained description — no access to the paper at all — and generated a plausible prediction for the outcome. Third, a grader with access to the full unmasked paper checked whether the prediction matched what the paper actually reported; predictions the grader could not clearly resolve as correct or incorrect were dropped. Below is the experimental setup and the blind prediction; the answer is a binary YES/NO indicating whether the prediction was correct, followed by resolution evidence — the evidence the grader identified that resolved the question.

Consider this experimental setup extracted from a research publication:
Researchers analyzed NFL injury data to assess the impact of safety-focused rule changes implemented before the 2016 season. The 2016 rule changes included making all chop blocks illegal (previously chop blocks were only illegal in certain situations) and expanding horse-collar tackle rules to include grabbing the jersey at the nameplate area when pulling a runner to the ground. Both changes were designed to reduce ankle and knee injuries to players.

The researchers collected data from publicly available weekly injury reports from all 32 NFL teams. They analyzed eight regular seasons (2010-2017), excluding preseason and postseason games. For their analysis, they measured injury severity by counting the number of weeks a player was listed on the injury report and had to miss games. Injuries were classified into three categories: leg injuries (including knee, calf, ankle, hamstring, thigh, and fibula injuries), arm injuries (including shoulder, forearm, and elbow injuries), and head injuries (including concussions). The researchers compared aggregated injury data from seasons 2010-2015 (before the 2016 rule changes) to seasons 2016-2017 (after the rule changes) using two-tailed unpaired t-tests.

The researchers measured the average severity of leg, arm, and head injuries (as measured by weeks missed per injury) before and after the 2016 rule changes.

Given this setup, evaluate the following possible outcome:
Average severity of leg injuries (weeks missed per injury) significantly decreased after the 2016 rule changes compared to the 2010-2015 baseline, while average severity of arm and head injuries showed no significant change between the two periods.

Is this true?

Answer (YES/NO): NO